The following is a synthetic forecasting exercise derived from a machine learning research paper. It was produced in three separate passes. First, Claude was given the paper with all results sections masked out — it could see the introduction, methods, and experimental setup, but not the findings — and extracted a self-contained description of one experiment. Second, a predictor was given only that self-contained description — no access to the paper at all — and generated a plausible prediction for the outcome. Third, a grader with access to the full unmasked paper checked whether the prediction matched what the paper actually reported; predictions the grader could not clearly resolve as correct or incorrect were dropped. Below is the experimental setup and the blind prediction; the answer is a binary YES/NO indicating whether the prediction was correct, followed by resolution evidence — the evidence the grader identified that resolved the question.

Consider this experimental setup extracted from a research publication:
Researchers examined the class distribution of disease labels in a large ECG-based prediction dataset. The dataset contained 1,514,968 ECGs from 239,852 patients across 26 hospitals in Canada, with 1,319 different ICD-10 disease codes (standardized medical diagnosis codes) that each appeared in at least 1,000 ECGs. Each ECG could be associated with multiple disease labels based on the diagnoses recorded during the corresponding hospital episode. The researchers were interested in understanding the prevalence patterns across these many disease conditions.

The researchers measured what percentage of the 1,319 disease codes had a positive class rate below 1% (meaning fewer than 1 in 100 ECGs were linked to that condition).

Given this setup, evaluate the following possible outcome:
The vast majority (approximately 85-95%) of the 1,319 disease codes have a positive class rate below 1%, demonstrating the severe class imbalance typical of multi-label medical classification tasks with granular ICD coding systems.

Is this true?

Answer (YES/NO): YES